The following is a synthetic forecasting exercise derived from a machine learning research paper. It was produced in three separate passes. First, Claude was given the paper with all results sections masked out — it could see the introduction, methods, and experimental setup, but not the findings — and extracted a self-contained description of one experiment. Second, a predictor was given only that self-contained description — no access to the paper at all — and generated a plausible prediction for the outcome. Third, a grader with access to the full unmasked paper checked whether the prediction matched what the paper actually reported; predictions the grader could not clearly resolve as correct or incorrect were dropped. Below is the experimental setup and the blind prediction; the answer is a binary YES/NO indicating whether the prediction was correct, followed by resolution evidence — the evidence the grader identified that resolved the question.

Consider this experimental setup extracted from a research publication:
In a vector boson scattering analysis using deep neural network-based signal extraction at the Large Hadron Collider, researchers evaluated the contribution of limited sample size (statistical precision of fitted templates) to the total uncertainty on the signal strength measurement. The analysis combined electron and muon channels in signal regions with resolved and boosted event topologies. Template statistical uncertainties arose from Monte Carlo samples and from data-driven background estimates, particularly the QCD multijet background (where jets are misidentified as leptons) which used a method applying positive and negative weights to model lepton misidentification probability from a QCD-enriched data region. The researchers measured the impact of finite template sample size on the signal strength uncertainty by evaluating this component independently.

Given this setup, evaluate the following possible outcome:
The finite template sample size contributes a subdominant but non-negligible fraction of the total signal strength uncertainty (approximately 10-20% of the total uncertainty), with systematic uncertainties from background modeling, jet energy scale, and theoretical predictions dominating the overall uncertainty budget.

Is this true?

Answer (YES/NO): NO